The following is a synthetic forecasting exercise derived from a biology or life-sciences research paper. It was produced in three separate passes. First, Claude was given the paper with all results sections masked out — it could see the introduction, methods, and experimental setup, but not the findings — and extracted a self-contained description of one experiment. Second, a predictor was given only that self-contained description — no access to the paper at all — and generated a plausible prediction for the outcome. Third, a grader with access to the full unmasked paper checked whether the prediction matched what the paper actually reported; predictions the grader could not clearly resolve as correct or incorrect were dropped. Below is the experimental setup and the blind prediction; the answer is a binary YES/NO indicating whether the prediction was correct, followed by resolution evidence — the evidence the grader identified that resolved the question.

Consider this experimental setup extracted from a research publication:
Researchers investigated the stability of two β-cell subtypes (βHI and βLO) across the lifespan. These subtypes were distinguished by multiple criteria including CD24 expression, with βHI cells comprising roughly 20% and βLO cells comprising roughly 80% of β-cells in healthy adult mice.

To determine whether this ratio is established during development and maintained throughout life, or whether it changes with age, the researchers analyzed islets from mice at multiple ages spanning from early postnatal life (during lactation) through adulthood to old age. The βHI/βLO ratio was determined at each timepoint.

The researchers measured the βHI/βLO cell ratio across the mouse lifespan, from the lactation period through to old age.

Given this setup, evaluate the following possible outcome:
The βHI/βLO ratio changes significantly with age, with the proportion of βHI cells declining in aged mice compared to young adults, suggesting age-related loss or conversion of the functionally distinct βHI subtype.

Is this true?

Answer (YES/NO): NO